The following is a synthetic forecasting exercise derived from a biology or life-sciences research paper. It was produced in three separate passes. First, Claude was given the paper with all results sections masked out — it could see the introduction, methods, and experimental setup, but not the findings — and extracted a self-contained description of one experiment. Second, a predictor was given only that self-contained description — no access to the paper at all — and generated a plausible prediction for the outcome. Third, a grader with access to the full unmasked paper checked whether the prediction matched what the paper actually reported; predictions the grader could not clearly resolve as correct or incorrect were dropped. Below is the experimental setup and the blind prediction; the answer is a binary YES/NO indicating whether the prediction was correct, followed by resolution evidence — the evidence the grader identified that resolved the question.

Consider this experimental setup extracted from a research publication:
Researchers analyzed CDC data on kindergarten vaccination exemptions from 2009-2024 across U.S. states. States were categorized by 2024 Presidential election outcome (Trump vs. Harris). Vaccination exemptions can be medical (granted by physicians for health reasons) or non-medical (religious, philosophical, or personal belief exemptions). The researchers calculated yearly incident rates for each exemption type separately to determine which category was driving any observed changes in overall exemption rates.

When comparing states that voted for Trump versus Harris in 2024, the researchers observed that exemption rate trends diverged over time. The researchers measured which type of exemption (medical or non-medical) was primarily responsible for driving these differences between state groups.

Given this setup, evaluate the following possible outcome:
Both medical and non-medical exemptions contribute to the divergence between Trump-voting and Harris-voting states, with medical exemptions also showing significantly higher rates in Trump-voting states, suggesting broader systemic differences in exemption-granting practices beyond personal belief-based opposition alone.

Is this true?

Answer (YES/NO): NO